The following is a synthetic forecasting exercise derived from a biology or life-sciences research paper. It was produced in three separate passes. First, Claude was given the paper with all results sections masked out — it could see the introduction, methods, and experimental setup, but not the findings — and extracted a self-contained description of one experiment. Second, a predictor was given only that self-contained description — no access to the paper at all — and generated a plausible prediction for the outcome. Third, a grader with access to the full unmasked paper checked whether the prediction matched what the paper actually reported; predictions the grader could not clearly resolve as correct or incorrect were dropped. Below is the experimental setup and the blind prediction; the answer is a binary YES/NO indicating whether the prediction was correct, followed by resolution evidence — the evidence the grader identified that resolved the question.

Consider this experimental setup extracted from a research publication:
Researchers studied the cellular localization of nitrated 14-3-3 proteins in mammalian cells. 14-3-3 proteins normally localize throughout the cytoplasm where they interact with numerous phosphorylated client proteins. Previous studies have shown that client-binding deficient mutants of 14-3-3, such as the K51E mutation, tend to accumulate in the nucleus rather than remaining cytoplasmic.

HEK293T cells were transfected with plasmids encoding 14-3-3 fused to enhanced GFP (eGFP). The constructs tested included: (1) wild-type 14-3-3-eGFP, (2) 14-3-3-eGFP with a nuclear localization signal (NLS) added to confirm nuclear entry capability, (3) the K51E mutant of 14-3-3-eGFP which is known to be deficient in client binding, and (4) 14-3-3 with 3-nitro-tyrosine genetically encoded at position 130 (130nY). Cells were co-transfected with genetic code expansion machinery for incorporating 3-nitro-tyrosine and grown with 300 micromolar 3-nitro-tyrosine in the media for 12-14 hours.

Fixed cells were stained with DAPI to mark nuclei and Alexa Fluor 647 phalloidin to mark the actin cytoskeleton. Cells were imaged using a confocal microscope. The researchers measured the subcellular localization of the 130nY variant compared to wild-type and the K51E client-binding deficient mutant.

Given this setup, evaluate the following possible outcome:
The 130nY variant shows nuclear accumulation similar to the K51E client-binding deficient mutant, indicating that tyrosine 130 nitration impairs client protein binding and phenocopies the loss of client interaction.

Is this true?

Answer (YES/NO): NO